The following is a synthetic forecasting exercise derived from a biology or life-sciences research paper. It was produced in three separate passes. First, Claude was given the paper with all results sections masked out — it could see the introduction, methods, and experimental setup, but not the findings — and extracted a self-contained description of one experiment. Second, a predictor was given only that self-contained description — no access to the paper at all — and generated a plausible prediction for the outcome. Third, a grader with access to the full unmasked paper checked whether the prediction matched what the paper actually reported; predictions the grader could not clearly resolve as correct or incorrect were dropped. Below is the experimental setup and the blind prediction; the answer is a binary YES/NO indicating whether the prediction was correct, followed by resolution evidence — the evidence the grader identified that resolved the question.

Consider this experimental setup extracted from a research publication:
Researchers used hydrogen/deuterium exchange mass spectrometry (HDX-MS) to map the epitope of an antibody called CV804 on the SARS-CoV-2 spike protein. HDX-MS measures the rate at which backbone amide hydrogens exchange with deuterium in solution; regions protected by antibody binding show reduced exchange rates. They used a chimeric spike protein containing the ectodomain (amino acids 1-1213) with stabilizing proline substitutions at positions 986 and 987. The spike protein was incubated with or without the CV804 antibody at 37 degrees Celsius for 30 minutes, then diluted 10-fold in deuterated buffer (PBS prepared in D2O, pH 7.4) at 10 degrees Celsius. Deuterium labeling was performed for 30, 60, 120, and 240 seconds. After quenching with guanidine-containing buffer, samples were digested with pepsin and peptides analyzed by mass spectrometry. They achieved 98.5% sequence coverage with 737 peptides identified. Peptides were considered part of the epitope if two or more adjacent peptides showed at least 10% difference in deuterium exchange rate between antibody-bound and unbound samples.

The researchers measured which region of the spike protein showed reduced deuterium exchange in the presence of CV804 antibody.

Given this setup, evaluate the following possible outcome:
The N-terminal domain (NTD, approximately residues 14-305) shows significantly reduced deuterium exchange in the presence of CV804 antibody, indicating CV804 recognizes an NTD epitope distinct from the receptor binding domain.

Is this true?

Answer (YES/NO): NO